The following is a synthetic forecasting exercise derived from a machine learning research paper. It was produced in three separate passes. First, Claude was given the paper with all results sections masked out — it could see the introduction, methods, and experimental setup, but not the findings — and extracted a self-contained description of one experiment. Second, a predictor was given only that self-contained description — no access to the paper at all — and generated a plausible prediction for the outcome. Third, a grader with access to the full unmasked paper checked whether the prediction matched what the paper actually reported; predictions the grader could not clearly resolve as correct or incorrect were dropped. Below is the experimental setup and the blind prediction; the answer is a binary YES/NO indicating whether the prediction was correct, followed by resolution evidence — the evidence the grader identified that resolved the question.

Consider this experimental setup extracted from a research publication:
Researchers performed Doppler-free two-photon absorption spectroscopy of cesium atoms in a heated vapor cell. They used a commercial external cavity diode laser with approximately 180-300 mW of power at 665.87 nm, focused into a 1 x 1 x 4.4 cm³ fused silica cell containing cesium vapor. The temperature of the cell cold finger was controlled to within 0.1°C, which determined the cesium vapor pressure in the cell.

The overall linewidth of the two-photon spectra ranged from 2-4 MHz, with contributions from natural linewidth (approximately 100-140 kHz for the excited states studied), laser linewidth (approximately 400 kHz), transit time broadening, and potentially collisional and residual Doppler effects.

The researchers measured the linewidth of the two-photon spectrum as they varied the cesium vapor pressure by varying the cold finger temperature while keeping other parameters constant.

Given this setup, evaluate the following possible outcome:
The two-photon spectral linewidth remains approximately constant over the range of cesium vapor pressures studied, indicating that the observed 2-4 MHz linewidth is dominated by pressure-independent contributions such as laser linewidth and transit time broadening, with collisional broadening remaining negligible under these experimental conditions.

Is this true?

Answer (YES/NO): NO